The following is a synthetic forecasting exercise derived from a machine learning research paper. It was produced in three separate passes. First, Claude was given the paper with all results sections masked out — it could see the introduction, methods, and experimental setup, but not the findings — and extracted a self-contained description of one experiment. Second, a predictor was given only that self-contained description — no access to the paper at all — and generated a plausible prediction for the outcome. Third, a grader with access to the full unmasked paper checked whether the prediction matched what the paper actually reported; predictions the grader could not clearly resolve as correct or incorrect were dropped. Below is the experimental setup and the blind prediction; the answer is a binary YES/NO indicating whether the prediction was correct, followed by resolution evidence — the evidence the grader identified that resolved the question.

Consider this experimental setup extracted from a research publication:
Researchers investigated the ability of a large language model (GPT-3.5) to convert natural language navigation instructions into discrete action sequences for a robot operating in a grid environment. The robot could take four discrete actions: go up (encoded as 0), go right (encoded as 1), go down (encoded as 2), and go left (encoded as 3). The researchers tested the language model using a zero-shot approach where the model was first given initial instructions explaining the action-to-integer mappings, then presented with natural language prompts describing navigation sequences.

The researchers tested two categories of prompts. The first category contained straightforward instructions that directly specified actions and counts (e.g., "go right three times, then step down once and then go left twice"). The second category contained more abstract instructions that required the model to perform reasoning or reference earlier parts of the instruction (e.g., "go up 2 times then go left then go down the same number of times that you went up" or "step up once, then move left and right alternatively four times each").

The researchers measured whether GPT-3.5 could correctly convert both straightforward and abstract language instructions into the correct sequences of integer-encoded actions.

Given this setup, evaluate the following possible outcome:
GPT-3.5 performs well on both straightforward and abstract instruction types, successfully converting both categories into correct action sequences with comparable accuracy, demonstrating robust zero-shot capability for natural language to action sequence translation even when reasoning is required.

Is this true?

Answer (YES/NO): YES